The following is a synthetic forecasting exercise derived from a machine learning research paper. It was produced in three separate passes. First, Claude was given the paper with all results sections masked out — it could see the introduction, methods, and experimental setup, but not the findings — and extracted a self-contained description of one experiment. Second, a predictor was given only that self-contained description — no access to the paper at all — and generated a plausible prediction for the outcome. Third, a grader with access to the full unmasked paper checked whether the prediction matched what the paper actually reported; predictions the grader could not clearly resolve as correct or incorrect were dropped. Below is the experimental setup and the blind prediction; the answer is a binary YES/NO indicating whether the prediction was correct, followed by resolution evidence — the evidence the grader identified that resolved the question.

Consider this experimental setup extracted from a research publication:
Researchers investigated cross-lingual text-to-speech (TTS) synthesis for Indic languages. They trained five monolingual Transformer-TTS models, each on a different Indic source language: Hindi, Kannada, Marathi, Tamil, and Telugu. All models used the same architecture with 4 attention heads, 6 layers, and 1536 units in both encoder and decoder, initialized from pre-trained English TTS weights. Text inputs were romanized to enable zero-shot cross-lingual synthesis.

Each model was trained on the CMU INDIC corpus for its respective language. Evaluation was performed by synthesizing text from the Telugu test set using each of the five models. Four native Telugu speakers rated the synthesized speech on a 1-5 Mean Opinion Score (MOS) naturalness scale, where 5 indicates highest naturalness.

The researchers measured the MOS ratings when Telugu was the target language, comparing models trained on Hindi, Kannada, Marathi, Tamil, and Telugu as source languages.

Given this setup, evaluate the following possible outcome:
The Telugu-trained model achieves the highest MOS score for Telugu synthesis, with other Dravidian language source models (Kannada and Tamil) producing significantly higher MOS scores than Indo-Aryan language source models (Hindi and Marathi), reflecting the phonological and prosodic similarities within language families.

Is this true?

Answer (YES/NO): NO